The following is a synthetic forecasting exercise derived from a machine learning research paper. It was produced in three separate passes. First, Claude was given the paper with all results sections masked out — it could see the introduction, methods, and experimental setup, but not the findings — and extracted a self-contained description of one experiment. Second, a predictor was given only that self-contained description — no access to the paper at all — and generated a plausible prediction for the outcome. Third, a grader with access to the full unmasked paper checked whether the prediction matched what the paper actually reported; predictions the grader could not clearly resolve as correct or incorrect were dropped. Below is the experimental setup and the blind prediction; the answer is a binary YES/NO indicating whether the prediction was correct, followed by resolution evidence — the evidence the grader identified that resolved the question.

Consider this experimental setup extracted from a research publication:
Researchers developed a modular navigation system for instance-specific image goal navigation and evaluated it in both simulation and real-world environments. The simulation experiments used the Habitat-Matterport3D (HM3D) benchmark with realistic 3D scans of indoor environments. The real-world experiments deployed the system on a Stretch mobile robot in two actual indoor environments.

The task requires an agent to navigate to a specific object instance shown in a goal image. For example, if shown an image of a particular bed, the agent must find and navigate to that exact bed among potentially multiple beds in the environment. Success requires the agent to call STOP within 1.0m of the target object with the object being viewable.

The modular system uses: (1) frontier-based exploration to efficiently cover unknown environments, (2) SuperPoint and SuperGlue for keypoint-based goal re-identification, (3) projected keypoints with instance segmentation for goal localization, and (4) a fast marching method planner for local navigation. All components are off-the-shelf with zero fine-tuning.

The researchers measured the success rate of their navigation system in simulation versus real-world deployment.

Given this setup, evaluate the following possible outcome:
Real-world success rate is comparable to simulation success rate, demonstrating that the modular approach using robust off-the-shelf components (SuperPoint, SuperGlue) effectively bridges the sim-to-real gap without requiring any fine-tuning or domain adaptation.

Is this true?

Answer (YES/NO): NO